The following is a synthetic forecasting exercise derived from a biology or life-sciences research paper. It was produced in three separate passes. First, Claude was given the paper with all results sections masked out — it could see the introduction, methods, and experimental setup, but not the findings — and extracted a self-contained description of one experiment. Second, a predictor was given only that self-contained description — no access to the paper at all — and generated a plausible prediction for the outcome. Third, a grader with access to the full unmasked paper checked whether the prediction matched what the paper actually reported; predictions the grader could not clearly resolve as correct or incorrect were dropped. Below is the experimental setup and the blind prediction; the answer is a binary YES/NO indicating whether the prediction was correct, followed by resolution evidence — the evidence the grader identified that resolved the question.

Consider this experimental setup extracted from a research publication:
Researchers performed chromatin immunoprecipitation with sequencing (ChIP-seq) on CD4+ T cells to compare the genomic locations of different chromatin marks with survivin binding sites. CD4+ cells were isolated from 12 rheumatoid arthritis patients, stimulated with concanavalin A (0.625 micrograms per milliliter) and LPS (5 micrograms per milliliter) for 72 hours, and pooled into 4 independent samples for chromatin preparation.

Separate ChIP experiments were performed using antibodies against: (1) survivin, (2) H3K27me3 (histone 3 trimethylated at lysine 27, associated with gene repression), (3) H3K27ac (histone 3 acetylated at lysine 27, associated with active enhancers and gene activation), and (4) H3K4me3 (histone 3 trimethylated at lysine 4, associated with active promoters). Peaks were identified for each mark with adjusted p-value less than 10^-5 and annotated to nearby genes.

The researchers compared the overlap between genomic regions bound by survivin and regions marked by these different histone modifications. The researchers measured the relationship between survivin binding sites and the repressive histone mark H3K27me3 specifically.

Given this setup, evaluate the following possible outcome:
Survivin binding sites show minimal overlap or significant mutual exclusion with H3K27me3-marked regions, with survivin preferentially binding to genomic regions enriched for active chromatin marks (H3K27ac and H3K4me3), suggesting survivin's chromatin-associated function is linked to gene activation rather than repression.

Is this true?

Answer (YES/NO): NO